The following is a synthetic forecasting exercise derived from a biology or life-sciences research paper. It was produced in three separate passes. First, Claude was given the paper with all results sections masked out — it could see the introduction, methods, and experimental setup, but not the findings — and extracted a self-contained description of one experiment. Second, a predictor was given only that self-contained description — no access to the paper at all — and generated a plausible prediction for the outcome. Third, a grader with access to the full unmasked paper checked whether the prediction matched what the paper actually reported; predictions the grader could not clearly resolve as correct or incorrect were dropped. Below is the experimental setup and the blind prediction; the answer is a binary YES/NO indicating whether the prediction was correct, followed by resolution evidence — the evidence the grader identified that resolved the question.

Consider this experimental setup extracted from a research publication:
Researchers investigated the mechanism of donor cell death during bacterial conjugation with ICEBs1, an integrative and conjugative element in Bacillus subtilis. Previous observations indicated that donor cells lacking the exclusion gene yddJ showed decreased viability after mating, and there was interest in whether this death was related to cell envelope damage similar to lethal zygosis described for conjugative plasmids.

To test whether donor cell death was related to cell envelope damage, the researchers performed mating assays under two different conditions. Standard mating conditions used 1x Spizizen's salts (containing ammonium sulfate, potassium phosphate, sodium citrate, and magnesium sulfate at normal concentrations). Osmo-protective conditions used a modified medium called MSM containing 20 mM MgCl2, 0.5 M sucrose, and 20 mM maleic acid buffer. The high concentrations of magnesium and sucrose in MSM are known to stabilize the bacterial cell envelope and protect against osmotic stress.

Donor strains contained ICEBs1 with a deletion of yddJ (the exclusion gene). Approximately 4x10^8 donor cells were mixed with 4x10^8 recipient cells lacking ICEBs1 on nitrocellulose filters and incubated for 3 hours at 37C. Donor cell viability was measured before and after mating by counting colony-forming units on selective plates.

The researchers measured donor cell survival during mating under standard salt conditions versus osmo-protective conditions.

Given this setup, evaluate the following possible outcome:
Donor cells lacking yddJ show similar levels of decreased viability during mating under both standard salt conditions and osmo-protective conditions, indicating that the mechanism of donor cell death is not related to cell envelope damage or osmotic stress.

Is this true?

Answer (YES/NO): NO